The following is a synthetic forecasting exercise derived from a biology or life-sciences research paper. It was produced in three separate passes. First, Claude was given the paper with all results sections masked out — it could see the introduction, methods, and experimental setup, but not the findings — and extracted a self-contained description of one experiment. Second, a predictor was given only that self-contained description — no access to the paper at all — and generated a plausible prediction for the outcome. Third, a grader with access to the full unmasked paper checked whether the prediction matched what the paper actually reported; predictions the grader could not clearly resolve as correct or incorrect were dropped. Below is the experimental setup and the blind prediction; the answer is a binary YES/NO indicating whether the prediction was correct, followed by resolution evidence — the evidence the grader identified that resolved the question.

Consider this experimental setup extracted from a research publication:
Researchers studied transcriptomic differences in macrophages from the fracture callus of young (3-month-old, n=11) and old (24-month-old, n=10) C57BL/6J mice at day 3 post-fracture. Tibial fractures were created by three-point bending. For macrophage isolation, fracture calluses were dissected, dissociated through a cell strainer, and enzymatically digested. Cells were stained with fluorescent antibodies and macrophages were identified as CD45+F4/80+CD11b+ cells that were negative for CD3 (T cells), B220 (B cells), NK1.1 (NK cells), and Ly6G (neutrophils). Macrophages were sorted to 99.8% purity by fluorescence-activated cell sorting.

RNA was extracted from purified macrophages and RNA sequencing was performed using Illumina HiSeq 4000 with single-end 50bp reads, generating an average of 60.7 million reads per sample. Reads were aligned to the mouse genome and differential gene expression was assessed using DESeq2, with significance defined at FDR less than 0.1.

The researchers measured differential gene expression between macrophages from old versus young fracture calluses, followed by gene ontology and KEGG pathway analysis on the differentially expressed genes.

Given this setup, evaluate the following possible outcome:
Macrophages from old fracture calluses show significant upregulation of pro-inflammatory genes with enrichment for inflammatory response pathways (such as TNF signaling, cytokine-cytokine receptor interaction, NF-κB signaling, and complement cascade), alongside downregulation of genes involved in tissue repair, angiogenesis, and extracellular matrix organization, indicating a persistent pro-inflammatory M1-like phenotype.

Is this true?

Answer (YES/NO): NO